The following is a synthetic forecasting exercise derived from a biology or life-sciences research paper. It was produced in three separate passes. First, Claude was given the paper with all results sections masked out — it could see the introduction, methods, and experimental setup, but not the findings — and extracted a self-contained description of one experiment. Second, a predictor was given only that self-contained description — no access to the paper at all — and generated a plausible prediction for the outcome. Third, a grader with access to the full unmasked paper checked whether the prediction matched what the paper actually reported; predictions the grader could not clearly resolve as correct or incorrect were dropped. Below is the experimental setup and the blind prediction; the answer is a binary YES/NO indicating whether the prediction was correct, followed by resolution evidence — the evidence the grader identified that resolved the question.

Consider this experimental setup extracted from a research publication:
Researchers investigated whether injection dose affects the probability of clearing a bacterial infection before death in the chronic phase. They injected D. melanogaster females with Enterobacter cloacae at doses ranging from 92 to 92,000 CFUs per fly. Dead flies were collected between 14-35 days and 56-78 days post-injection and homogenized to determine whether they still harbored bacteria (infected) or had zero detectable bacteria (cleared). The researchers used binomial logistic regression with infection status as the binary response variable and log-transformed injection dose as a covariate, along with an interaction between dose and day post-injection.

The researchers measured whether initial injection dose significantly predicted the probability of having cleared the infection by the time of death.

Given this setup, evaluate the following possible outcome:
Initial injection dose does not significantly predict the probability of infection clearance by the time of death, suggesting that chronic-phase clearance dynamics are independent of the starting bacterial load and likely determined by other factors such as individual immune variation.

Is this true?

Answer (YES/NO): NO